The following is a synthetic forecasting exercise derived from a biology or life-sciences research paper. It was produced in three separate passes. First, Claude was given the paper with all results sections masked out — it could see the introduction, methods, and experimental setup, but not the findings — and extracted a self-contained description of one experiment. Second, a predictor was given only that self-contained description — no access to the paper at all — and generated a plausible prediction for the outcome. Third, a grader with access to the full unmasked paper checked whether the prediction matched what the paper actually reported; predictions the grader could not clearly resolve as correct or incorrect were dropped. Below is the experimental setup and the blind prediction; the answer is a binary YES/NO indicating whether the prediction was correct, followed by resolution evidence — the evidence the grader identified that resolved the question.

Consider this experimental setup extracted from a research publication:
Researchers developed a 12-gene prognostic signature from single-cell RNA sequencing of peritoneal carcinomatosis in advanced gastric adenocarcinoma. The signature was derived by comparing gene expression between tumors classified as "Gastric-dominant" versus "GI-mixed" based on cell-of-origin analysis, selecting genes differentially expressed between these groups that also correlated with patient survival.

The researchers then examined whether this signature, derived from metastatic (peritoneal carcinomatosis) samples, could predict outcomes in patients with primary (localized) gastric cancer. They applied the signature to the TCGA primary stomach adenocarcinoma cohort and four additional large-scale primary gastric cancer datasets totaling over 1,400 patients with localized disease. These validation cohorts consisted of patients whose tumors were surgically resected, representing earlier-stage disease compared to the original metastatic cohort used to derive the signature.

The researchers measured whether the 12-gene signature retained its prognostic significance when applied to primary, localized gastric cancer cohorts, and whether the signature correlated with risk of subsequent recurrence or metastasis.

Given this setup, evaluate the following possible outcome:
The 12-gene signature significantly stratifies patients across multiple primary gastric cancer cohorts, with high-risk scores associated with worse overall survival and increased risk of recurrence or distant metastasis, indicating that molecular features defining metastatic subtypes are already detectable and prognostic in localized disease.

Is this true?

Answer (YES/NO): YES